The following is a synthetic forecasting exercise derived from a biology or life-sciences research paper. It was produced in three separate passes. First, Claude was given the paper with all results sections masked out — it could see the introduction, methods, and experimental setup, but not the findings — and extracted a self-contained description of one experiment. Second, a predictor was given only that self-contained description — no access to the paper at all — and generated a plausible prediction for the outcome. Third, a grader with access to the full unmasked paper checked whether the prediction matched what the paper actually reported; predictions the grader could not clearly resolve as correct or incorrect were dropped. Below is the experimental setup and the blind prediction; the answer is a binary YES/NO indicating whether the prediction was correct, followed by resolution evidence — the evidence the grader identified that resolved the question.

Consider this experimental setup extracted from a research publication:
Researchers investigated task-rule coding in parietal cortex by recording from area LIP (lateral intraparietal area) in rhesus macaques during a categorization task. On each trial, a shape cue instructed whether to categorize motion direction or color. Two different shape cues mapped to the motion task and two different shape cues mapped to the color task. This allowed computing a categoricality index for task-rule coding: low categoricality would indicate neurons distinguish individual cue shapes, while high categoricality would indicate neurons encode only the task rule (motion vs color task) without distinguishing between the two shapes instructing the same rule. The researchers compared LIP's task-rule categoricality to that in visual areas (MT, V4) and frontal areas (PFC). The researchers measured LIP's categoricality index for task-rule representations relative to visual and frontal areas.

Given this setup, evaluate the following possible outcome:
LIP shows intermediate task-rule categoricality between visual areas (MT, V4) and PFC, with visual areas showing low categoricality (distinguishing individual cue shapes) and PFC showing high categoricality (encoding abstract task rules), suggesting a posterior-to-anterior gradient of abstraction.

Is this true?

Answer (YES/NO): YES